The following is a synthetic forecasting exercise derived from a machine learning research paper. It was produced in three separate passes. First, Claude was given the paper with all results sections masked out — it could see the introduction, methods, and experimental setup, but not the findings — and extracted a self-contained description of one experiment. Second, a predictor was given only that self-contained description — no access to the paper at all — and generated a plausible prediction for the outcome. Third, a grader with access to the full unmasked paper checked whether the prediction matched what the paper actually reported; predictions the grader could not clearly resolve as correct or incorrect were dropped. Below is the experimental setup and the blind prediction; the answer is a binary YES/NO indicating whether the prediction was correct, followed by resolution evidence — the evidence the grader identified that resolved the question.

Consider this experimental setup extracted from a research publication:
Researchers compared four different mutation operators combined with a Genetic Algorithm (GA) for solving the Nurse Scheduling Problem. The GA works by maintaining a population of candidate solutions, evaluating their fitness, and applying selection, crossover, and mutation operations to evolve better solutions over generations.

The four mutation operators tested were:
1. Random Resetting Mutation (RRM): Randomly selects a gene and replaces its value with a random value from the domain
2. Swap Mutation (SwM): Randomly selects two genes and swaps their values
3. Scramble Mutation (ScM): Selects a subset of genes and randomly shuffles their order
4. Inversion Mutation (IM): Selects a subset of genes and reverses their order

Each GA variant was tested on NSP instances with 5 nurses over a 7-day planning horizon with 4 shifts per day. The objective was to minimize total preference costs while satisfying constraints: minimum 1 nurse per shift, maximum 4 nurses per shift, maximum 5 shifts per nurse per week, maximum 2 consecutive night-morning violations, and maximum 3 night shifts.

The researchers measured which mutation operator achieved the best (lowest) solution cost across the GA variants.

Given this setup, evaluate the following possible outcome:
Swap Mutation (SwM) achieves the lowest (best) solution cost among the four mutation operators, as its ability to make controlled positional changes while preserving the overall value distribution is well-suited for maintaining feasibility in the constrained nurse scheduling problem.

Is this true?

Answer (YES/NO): NO